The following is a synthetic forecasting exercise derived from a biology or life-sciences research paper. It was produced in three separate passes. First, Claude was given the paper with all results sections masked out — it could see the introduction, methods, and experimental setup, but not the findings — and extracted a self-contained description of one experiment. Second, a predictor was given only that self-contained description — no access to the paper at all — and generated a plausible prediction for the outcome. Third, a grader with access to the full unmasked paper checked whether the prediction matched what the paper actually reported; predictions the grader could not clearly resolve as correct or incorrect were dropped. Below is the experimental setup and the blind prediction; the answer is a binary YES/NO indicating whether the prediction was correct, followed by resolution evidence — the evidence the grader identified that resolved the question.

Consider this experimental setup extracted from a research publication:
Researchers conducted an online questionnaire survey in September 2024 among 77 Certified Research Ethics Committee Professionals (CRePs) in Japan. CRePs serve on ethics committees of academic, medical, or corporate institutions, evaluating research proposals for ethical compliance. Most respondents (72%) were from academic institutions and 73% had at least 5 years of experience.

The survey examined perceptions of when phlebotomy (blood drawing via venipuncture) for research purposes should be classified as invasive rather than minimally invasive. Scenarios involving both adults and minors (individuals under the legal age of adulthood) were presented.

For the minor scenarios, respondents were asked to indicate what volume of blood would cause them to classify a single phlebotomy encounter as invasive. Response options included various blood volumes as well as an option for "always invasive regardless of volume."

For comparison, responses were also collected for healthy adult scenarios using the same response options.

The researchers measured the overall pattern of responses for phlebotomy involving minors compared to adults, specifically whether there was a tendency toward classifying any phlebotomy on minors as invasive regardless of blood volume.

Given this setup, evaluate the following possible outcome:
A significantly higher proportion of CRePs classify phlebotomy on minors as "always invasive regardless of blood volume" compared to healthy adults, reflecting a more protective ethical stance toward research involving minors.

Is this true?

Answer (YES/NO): YES